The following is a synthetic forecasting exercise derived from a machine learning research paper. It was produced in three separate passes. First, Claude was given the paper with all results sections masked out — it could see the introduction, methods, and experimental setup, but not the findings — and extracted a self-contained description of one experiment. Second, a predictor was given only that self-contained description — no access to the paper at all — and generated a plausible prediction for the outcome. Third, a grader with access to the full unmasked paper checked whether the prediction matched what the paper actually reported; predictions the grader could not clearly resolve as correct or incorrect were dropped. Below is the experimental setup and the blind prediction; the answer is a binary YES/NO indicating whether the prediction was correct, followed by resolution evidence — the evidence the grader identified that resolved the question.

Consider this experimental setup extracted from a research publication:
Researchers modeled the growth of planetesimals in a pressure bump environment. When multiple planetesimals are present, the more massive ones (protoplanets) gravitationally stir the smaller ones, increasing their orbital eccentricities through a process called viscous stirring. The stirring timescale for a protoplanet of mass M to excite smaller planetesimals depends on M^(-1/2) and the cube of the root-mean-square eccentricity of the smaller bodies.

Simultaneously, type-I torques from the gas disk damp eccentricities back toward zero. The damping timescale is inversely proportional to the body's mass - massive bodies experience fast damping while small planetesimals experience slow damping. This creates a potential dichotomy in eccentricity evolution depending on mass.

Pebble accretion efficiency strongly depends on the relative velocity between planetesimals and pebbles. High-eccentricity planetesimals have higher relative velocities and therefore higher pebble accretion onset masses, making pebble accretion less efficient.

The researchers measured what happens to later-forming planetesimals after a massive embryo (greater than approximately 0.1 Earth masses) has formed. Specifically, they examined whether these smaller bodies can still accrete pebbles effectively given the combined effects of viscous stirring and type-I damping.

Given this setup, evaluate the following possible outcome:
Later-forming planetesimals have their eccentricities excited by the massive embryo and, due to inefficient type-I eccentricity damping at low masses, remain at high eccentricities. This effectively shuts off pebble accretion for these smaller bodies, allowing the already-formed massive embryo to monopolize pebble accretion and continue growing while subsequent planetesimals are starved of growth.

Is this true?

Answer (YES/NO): YES